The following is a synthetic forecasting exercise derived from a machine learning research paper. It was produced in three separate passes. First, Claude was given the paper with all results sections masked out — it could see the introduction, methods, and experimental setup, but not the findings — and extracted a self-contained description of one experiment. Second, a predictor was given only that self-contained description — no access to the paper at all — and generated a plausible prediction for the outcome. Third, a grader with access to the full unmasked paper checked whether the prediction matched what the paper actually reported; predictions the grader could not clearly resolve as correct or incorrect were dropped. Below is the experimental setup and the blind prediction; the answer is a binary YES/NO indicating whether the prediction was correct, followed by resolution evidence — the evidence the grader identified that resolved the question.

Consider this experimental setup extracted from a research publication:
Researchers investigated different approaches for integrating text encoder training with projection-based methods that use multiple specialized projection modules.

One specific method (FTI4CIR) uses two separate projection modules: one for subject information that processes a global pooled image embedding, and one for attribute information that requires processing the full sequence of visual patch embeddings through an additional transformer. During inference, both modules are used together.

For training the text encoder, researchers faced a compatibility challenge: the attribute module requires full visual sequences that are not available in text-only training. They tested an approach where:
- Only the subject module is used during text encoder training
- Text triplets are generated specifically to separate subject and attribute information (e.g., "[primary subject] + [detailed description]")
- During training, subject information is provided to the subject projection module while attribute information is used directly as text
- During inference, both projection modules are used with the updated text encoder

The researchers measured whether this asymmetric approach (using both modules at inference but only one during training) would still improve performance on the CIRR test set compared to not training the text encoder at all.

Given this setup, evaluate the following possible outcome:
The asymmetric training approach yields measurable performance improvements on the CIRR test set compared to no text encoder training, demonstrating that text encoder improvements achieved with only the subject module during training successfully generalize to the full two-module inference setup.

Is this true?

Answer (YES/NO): YES